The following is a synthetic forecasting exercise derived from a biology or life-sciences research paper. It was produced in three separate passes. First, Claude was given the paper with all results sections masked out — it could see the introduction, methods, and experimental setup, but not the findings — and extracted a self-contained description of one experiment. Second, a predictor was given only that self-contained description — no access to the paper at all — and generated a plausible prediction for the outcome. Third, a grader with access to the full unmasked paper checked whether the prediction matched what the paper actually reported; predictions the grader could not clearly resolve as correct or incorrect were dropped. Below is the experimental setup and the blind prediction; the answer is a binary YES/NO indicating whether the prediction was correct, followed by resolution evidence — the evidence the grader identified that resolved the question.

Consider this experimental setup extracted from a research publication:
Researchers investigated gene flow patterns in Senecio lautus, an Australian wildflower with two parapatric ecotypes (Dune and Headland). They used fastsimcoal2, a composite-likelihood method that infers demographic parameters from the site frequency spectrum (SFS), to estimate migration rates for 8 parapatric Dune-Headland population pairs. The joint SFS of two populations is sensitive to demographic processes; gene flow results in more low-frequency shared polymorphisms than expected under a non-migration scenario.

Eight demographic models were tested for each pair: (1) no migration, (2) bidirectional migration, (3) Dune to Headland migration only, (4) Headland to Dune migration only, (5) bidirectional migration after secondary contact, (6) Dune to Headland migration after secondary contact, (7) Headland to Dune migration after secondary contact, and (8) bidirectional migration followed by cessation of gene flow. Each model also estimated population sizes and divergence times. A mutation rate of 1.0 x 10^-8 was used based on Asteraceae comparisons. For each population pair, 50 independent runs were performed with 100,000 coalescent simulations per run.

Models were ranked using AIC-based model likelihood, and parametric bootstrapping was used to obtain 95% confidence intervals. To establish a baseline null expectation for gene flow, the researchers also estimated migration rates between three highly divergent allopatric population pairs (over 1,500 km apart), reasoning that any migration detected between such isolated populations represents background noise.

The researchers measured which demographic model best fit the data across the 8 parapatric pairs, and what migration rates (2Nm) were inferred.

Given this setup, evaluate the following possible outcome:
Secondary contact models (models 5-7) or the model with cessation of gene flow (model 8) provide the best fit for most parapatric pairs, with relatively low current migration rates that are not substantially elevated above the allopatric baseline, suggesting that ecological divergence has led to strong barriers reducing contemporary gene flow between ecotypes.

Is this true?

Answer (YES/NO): YES